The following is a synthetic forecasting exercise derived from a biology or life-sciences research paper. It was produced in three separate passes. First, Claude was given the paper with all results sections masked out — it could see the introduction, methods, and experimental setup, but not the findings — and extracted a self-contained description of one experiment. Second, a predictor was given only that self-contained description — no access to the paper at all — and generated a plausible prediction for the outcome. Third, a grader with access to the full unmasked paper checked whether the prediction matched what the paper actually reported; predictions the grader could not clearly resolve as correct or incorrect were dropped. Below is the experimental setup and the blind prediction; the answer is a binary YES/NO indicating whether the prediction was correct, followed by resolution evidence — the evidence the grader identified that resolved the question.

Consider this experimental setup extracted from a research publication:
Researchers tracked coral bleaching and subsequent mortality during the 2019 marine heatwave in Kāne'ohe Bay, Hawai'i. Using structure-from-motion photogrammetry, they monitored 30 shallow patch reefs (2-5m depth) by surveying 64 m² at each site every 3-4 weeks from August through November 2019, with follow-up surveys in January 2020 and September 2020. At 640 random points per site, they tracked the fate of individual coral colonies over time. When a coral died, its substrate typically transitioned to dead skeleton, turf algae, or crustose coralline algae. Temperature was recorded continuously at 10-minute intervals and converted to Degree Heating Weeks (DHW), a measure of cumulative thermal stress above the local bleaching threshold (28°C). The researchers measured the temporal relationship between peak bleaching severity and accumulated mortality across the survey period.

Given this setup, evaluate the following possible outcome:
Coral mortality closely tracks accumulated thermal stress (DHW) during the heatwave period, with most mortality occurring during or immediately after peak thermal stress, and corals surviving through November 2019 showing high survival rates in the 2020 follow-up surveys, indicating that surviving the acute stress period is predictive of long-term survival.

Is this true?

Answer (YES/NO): NO